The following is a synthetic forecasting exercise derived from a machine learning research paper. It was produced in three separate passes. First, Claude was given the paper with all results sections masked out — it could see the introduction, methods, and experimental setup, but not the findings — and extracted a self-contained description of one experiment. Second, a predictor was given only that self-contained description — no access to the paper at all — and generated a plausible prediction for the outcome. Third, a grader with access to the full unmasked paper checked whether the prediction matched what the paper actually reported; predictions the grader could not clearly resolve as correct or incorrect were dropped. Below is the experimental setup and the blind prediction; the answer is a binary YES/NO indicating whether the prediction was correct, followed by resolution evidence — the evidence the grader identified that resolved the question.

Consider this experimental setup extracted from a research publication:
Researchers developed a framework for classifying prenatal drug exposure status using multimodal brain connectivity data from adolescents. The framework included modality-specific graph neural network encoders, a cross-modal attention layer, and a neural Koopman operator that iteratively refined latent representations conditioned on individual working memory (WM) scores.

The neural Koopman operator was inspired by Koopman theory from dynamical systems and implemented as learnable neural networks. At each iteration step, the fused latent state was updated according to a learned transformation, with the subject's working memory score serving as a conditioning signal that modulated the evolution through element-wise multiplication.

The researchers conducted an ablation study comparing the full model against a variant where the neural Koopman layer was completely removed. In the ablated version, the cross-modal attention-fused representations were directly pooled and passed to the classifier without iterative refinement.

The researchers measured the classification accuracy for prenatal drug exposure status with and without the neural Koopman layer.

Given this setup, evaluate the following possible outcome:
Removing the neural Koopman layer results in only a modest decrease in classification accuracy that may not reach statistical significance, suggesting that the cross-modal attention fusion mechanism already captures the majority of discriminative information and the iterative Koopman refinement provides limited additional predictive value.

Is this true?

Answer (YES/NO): NO